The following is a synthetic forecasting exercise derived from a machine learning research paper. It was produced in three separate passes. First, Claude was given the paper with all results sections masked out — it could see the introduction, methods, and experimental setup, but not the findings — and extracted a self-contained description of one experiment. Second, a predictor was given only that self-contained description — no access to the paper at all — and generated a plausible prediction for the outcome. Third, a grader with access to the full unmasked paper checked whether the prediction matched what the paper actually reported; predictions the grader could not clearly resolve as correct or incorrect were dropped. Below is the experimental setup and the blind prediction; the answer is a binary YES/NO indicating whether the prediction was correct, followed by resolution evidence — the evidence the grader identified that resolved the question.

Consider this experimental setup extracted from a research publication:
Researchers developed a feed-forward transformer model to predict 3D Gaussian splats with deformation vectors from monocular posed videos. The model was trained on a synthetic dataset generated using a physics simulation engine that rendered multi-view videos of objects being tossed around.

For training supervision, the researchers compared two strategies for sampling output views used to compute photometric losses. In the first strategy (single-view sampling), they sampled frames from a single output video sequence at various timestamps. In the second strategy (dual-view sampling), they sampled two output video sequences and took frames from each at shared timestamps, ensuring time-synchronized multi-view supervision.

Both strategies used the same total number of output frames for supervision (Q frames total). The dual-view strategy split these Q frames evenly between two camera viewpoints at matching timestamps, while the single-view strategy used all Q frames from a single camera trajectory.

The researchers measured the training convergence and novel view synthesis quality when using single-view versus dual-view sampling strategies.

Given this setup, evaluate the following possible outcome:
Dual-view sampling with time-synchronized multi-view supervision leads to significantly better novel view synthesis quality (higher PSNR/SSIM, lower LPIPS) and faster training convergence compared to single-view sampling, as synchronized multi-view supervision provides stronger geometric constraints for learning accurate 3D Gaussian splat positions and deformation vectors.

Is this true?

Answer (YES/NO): YES